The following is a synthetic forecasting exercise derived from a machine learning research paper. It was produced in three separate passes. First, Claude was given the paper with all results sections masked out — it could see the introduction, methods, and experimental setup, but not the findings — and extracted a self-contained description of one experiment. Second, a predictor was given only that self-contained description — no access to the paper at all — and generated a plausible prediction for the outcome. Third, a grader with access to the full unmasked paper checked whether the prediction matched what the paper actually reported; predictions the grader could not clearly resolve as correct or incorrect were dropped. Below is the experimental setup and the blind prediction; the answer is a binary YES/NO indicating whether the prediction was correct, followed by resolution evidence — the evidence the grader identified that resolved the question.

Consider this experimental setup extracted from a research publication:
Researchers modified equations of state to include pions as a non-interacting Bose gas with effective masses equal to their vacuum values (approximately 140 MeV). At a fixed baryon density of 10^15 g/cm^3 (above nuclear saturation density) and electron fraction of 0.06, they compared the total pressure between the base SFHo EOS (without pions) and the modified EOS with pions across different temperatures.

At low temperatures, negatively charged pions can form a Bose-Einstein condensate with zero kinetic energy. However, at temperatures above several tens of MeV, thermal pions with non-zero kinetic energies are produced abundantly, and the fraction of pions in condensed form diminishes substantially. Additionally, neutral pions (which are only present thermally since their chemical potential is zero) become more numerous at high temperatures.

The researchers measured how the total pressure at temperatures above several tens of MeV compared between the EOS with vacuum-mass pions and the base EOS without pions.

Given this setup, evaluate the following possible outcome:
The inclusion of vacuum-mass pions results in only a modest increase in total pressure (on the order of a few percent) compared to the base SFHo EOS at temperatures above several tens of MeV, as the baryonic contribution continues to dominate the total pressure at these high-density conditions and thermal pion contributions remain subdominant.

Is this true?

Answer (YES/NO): NO